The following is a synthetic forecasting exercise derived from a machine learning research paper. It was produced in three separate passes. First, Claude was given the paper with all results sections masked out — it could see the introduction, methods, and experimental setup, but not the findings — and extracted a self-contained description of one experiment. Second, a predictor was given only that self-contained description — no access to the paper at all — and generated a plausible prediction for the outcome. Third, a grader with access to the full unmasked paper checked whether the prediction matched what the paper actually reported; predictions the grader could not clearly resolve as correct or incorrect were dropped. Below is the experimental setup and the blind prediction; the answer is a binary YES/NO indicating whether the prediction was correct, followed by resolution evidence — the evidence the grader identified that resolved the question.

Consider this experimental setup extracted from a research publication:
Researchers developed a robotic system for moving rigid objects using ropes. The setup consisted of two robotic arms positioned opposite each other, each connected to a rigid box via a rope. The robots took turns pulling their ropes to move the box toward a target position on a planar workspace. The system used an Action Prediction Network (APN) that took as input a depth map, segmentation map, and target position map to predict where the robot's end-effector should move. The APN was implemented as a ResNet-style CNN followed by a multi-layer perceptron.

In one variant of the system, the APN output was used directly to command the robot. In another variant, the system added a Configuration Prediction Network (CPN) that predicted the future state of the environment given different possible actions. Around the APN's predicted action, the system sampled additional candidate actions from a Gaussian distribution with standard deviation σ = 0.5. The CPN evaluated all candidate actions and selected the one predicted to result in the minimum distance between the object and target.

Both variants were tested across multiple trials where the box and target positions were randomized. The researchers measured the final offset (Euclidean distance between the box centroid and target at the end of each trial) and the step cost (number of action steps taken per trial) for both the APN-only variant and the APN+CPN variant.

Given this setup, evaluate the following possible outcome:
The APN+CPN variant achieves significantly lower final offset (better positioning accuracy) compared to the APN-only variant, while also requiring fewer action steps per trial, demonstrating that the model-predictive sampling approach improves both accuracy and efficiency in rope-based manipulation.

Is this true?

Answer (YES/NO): NO